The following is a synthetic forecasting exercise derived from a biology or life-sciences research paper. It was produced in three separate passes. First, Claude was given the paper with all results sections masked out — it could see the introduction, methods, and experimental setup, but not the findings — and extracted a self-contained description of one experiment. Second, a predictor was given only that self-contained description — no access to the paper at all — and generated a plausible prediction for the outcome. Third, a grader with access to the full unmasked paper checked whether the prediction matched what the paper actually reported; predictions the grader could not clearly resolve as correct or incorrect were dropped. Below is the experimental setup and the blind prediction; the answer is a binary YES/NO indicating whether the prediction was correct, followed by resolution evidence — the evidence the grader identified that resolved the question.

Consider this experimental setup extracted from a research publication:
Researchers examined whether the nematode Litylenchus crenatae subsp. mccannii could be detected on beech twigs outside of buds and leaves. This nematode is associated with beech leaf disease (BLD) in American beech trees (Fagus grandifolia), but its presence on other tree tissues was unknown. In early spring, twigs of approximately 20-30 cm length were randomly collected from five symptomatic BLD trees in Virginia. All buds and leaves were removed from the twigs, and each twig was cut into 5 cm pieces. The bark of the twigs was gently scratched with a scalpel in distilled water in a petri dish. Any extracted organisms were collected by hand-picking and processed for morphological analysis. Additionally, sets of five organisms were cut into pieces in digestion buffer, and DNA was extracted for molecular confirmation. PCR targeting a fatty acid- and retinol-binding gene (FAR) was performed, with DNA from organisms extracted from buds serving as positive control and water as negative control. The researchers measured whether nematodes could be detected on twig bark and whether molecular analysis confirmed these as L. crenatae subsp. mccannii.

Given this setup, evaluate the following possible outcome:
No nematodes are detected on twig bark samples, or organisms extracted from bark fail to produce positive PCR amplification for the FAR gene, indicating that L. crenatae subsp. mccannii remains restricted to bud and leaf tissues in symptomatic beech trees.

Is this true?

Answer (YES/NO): NO